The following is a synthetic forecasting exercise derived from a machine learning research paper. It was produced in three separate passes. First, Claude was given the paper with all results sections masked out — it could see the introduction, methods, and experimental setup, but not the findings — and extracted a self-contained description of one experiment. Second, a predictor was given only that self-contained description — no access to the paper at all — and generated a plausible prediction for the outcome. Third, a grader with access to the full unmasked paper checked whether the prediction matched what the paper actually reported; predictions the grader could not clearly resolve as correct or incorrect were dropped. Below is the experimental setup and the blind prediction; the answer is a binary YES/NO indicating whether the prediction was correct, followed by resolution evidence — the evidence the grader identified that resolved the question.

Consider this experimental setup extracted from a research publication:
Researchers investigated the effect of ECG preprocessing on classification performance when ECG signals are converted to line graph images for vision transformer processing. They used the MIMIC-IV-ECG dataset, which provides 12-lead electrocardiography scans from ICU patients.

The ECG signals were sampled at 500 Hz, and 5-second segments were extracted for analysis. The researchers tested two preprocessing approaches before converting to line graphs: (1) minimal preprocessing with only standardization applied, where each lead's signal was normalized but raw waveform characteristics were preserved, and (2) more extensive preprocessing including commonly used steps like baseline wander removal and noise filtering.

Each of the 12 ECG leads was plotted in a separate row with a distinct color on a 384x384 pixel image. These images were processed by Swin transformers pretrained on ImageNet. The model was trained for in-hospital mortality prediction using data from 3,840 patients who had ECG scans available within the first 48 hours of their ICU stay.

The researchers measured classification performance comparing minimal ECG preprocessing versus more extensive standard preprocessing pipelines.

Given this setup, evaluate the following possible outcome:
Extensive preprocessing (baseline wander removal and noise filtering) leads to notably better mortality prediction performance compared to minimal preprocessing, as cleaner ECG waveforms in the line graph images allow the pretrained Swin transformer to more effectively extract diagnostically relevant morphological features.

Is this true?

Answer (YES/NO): NO